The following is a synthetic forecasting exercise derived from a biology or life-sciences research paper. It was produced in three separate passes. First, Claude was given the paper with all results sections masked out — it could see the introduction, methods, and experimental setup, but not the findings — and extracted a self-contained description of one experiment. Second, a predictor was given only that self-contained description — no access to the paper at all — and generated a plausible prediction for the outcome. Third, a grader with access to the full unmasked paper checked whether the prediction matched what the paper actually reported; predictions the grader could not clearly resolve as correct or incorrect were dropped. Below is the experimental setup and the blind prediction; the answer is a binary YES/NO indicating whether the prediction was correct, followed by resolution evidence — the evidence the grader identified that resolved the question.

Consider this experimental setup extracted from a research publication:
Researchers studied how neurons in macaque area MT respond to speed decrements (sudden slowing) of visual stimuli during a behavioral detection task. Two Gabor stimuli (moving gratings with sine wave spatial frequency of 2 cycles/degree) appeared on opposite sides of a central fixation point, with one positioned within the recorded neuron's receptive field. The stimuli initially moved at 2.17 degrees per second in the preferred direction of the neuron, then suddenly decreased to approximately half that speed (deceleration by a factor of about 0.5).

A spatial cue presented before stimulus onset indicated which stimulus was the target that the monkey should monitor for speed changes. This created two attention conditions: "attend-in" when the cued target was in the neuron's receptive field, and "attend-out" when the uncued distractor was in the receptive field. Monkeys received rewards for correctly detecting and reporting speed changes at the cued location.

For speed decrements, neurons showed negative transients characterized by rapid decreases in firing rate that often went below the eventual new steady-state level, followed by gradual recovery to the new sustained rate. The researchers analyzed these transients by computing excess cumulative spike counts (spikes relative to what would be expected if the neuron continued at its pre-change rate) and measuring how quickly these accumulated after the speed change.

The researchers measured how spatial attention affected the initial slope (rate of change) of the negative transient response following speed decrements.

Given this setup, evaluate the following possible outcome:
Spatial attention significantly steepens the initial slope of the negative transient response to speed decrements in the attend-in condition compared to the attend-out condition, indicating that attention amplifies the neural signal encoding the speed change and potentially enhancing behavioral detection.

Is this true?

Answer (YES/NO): YES